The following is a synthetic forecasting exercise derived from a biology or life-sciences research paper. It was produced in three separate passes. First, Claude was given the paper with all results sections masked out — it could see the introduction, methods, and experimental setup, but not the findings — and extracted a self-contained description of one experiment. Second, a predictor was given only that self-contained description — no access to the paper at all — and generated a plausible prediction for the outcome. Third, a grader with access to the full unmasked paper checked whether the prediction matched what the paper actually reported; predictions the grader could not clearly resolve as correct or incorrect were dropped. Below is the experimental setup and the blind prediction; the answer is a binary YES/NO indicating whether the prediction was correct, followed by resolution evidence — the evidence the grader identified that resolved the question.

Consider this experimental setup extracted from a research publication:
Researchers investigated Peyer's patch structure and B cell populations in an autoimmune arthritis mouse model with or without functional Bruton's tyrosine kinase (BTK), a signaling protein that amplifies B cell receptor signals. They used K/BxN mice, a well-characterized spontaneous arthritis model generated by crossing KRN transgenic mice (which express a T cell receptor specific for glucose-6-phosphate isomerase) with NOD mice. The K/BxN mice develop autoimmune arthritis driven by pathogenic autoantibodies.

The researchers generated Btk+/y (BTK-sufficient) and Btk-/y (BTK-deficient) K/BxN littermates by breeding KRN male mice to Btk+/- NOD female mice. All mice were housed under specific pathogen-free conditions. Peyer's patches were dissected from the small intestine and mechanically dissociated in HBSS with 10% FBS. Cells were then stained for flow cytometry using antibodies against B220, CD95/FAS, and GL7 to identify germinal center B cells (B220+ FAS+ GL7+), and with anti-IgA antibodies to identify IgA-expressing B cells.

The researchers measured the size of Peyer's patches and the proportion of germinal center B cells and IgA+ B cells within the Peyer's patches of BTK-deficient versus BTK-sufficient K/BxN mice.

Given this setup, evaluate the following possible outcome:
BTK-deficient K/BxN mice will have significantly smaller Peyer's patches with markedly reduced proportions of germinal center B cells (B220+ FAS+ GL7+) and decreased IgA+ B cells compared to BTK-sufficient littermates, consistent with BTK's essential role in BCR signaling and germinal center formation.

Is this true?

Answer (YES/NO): NO